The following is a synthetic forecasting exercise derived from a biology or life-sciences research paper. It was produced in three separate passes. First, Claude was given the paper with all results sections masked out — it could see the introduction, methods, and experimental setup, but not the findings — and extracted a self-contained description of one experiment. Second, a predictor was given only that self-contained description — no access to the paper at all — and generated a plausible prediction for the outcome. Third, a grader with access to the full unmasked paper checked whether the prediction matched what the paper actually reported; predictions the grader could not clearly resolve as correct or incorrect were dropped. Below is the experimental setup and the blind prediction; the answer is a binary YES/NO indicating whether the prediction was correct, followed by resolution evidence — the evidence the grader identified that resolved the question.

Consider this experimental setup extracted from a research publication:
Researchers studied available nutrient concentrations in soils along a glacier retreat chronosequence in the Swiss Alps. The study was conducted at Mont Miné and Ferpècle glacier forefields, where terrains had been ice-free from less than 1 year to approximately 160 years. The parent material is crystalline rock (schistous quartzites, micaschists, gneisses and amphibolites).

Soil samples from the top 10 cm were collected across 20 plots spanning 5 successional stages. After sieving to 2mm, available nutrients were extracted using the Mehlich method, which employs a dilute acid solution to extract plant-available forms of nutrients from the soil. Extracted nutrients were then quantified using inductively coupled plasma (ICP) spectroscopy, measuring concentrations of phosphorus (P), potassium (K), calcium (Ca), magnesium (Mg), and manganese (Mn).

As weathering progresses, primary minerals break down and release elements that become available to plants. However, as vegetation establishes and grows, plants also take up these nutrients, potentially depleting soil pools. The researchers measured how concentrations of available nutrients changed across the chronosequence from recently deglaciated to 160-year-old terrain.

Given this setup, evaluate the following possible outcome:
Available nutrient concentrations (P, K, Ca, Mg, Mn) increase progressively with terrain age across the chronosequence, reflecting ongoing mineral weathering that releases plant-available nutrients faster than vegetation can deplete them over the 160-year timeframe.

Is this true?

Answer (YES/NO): YES